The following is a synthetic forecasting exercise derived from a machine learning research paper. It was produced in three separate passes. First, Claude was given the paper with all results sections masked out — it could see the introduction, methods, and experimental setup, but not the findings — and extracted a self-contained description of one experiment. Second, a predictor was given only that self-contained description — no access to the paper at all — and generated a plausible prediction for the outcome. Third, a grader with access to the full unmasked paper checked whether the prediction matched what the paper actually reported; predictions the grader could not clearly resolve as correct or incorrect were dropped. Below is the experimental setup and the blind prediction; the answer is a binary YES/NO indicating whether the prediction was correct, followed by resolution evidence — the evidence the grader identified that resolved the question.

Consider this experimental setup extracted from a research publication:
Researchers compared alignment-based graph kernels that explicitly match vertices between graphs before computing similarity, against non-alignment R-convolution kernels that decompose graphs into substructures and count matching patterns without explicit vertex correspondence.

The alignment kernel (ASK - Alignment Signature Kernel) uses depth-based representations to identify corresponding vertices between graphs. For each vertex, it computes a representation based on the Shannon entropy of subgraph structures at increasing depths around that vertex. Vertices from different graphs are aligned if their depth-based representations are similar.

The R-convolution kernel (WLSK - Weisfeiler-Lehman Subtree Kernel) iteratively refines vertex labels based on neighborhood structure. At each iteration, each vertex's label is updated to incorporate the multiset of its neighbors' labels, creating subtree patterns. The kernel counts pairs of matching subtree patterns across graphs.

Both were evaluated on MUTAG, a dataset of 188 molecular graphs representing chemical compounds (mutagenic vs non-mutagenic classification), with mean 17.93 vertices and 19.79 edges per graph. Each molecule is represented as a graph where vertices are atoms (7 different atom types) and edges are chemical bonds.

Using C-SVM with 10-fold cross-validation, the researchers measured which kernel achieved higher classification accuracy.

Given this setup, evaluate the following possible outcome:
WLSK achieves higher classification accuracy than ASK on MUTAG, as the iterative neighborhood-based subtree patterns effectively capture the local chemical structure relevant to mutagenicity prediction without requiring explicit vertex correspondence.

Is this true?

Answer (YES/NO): NO